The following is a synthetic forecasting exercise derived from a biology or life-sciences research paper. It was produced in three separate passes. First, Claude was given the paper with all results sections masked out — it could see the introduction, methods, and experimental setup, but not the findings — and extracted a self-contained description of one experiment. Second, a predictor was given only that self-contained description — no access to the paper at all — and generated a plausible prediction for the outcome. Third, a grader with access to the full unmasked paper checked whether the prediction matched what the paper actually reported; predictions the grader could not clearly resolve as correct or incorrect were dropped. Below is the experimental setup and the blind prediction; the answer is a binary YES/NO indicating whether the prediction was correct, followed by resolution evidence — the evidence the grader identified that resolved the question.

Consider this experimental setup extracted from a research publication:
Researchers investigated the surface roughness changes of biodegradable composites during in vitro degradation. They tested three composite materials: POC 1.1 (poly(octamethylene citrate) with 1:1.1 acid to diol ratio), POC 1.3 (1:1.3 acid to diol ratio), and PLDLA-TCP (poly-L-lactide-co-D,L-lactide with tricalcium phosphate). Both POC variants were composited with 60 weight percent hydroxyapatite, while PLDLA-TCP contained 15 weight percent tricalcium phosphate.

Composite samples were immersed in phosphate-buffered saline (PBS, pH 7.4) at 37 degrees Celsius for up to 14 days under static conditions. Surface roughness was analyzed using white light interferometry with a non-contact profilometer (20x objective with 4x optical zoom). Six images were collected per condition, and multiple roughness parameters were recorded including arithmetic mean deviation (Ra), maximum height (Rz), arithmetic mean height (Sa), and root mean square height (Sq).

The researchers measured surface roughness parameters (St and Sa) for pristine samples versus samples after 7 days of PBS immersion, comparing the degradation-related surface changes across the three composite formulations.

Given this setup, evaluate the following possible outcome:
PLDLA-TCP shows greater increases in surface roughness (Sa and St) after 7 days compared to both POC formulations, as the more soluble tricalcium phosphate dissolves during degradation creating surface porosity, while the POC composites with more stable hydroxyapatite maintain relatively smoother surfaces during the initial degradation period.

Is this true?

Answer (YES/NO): YES